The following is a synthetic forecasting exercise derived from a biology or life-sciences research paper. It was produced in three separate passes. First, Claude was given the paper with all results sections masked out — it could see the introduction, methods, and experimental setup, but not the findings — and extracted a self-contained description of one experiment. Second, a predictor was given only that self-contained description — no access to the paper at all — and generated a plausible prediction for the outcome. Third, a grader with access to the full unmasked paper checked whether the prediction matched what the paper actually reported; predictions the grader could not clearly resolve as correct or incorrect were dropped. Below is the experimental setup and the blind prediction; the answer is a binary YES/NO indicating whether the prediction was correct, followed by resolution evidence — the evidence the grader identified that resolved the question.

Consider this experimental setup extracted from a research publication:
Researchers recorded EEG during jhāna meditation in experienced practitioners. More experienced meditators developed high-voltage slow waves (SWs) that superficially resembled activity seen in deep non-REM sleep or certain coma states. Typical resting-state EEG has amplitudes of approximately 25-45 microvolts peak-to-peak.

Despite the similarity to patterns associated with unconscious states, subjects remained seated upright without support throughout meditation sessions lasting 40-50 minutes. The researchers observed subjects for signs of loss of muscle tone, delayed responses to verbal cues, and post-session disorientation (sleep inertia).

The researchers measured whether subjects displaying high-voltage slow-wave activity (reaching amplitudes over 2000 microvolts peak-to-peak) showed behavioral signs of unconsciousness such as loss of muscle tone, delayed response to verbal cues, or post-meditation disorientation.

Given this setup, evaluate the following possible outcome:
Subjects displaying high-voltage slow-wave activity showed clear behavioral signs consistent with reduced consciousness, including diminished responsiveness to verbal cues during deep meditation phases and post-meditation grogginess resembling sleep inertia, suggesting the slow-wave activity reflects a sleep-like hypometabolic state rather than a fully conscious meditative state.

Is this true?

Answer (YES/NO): NO